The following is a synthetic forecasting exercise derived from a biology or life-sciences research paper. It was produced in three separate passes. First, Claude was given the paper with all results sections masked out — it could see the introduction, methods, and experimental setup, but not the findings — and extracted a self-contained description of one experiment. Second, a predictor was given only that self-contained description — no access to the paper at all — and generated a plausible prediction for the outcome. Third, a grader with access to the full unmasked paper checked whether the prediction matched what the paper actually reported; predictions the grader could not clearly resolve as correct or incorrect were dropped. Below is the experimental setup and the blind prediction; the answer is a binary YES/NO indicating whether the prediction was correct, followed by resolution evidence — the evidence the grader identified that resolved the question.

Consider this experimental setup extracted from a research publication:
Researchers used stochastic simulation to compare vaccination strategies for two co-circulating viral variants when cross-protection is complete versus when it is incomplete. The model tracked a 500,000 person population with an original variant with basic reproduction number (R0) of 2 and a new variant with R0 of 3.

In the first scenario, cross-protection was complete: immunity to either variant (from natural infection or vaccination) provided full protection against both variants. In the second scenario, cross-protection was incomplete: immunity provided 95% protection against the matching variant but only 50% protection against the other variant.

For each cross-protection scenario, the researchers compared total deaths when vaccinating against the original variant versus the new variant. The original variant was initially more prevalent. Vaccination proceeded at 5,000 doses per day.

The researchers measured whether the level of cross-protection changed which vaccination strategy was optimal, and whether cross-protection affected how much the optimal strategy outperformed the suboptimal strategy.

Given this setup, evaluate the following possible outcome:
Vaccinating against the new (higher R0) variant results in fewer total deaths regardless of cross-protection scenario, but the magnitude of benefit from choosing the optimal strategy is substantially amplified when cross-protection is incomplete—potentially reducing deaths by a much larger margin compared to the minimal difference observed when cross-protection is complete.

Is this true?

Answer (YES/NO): NO